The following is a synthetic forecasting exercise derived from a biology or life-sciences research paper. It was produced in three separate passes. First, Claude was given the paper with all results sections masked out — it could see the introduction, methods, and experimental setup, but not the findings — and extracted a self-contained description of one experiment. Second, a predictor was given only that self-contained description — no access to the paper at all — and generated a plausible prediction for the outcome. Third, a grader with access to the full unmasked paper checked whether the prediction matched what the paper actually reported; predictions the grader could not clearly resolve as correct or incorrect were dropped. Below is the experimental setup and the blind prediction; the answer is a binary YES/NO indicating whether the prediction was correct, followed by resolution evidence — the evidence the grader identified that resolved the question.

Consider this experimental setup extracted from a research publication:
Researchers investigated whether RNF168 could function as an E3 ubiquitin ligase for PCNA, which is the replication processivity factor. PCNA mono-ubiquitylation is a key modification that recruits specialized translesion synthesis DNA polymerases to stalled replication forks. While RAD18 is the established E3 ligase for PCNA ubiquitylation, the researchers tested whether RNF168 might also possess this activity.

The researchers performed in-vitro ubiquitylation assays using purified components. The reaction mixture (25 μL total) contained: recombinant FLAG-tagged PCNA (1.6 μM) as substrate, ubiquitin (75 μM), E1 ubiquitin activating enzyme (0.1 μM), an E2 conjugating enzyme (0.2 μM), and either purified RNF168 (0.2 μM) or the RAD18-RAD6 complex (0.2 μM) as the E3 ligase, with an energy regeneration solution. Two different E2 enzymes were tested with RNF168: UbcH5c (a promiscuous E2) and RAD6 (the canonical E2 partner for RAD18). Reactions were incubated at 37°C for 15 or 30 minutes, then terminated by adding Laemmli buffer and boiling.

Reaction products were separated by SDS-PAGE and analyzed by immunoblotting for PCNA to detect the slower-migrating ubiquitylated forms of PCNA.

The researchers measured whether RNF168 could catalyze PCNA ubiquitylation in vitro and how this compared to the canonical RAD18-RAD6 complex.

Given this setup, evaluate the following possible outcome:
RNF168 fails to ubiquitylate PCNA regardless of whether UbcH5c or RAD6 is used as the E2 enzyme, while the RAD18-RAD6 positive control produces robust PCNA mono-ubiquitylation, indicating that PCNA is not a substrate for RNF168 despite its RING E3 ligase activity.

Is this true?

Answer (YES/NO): NO